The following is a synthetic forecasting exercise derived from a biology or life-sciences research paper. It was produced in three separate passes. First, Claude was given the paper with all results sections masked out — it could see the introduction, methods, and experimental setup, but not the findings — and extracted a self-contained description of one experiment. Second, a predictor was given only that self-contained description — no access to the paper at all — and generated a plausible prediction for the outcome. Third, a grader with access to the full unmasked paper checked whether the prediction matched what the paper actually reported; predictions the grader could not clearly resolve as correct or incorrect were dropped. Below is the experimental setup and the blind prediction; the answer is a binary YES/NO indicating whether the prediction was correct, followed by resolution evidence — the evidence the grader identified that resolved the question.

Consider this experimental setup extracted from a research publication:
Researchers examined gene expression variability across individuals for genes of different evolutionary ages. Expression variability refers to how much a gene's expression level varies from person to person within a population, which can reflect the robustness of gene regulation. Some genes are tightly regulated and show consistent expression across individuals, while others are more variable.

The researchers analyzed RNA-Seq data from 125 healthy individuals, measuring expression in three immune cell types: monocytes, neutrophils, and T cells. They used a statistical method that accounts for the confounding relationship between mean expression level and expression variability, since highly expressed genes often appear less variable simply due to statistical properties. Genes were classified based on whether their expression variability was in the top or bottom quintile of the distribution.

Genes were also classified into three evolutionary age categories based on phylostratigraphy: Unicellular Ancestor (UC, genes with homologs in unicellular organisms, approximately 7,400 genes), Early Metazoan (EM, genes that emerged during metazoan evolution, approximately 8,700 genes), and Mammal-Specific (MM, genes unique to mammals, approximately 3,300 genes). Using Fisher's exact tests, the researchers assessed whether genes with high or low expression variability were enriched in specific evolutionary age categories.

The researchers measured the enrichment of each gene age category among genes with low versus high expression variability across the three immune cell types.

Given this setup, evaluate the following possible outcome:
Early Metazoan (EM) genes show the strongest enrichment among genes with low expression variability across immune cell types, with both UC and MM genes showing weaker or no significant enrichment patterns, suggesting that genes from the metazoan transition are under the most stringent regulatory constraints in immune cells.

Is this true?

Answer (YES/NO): NO